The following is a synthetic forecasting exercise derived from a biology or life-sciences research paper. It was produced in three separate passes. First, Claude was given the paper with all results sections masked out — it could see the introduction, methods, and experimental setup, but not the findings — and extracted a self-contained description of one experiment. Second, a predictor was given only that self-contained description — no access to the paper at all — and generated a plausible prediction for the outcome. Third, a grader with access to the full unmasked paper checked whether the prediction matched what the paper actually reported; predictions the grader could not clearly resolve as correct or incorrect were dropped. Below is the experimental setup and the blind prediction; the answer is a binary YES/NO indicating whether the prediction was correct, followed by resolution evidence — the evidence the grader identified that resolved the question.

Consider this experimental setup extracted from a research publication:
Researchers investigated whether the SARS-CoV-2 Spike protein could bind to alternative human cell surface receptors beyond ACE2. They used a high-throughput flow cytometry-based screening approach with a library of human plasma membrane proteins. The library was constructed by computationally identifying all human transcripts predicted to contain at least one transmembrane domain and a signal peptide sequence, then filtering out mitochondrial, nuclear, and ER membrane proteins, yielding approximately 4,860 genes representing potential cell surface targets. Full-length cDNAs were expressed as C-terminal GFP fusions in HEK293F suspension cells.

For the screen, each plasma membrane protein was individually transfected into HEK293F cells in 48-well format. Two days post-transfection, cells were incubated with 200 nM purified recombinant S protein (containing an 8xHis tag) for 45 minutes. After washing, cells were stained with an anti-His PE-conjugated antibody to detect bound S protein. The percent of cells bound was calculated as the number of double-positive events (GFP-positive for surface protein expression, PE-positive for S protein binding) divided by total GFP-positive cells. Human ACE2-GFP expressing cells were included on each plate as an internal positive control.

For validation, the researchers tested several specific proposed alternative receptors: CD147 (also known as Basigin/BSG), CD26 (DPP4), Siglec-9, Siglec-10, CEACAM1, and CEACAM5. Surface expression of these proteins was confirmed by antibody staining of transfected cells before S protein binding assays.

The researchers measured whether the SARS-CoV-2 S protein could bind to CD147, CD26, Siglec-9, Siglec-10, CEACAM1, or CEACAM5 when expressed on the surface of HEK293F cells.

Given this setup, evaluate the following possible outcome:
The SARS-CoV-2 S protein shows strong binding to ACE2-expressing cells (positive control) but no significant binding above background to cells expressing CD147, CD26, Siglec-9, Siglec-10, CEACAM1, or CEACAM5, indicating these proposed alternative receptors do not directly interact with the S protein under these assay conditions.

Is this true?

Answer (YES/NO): YES